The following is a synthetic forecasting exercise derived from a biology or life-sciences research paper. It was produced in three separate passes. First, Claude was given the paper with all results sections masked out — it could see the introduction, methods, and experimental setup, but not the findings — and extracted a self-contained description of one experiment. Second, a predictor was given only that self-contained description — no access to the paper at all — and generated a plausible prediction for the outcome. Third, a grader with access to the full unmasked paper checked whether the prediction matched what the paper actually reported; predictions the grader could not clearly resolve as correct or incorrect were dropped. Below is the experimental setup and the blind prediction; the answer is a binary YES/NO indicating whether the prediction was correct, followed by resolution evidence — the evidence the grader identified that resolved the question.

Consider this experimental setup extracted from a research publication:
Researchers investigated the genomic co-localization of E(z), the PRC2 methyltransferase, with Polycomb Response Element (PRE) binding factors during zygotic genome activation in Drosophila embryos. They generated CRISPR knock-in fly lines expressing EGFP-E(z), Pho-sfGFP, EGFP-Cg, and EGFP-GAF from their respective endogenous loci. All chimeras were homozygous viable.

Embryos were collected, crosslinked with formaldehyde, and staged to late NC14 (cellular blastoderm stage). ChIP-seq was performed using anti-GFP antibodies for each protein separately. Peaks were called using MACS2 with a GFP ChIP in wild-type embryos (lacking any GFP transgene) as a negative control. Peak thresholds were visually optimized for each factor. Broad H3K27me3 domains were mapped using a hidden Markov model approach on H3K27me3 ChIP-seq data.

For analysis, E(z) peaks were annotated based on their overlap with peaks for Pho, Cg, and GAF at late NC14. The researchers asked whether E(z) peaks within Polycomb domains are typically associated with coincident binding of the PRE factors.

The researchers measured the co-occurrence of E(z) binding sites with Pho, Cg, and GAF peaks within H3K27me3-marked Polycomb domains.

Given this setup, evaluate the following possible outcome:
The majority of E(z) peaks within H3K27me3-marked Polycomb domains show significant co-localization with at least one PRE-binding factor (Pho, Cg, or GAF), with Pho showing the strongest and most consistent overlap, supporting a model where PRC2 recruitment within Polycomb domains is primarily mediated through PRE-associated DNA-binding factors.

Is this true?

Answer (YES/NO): YES